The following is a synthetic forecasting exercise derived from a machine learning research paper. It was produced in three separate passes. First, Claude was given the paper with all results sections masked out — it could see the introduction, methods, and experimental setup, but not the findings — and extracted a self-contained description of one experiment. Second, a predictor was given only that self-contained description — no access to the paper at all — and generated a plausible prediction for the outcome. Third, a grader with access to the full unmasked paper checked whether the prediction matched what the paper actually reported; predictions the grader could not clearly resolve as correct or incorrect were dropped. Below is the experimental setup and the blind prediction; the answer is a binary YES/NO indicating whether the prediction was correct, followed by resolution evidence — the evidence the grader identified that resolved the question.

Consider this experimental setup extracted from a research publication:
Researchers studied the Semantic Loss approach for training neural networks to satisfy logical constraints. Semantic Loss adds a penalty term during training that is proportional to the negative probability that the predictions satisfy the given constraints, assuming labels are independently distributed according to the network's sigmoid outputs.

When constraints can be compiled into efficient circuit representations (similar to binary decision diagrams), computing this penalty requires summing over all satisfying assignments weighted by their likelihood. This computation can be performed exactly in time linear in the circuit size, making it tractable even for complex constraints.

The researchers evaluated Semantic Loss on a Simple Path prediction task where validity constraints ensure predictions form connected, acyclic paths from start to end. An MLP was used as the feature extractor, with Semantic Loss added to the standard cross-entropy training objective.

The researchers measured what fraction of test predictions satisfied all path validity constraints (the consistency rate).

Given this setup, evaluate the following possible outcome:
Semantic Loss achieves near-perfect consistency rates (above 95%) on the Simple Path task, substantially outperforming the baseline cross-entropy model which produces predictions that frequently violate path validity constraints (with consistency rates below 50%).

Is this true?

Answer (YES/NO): NO